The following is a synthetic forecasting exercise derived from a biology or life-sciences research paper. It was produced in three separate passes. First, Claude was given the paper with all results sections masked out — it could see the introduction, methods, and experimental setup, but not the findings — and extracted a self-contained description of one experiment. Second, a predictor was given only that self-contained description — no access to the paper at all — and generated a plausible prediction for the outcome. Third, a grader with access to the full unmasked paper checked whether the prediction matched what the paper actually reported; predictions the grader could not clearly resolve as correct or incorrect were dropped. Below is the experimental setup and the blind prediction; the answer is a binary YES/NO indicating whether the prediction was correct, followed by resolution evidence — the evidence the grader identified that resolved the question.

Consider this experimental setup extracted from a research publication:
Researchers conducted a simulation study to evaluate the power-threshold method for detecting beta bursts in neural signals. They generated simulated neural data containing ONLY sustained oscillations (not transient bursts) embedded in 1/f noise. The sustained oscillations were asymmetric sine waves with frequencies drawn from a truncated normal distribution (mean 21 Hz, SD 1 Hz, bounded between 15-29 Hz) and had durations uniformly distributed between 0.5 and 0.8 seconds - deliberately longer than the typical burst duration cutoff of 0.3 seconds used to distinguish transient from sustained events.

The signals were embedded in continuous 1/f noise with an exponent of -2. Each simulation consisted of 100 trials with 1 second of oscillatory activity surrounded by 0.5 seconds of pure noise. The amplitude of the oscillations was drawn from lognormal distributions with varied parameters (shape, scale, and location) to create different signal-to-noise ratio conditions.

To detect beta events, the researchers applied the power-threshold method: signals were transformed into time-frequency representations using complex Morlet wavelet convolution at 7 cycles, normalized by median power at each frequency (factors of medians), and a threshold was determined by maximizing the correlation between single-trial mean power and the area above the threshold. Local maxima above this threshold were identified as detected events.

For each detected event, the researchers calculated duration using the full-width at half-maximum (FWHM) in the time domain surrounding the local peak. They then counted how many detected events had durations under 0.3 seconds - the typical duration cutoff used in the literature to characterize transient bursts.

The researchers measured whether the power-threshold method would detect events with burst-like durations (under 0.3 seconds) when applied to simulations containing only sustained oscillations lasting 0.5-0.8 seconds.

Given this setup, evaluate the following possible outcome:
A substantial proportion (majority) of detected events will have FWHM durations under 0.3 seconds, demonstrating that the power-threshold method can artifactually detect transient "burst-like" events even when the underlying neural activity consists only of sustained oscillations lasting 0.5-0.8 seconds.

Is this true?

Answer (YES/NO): YES